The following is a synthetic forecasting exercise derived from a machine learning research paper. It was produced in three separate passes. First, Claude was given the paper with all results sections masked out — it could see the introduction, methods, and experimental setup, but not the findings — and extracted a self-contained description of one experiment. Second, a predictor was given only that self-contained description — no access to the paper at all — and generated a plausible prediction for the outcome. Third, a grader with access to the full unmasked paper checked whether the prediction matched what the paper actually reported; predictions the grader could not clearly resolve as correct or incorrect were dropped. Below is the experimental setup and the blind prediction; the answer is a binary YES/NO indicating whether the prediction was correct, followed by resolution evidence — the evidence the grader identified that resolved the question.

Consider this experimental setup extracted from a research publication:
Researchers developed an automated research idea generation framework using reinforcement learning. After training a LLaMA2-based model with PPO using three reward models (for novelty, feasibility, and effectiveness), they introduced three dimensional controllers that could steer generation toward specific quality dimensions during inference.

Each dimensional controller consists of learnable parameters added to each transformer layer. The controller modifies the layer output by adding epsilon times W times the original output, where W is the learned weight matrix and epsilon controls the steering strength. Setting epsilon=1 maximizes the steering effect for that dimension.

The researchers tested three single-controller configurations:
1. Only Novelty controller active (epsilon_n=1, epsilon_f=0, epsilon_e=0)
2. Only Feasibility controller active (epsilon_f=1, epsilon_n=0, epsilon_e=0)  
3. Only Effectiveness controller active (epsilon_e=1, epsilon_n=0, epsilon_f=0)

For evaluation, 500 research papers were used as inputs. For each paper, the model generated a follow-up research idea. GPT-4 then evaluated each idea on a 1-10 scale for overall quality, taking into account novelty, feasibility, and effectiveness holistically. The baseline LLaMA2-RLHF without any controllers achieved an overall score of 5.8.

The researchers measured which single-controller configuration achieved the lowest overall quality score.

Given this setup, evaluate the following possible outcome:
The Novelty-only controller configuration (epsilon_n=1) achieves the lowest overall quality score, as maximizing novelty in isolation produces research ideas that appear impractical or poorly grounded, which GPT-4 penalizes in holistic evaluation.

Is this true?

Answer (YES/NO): NO